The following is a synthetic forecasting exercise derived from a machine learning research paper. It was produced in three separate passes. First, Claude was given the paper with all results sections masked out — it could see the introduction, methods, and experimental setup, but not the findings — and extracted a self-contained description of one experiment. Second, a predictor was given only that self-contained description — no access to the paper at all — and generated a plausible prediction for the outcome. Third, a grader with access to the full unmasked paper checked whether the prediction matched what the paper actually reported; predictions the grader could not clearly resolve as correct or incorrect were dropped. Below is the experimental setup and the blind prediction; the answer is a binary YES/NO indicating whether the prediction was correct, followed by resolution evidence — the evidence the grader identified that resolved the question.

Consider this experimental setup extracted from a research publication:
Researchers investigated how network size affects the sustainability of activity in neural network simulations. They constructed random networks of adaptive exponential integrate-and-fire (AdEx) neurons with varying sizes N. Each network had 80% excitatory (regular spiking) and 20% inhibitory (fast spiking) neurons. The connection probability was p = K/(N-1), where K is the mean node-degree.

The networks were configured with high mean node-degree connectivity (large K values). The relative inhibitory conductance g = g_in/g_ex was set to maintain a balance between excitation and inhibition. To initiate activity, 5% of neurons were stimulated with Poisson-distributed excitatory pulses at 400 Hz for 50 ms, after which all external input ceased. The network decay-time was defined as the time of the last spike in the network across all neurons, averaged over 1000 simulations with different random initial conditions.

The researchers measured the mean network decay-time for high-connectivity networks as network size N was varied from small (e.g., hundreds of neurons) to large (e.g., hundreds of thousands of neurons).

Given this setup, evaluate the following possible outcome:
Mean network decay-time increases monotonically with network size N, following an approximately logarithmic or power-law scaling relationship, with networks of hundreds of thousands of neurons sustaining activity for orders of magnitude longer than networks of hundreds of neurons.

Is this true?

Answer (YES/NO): NO